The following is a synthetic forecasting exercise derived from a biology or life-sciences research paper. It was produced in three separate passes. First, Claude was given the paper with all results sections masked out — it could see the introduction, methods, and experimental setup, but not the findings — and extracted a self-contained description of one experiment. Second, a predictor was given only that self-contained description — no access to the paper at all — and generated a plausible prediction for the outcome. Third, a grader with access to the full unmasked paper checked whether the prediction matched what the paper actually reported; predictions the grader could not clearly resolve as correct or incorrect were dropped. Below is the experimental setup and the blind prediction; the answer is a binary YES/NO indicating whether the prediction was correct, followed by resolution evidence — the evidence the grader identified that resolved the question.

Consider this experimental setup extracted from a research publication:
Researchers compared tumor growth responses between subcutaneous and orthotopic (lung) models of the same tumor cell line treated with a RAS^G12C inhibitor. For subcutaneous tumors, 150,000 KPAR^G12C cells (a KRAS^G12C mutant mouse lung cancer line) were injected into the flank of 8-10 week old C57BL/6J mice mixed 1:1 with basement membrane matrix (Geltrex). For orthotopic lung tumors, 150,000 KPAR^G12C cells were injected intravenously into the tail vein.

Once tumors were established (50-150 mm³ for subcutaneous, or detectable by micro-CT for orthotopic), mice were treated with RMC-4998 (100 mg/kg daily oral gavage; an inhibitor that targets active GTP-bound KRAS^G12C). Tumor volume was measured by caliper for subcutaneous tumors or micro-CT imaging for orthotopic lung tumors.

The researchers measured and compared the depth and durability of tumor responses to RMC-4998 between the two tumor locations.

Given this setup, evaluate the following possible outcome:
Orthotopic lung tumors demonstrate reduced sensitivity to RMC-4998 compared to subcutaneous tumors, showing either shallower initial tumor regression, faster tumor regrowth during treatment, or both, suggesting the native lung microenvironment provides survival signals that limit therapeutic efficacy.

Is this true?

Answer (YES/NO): NO